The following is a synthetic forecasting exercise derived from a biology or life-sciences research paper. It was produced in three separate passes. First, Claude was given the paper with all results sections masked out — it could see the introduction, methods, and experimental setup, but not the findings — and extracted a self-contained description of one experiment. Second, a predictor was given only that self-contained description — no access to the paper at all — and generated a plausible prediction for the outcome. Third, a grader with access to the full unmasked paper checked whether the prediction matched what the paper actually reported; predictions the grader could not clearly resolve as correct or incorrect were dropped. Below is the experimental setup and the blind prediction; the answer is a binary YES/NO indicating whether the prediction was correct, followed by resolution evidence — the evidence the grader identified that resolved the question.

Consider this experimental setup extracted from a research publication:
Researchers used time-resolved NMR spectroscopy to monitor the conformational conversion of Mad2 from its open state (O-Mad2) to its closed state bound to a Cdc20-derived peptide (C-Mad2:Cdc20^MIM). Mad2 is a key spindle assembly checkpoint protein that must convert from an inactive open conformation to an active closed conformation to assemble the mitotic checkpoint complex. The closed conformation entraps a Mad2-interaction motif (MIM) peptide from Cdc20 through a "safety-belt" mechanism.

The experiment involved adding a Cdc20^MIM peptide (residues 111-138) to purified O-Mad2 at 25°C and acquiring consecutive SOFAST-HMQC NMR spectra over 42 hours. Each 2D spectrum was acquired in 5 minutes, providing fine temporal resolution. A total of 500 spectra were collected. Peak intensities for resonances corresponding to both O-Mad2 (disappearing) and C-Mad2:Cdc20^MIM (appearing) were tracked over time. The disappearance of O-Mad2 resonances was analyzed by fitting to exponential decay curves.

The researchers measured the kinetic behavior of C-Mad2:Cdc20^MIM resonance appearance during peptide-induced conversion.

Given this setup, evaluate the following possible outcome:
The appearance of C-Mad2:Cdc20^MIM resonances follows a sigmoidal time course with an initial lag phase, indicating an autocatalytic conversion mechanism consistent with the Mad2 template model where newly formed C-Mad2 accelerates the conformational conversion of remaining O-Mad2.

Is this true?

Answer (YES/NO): NO